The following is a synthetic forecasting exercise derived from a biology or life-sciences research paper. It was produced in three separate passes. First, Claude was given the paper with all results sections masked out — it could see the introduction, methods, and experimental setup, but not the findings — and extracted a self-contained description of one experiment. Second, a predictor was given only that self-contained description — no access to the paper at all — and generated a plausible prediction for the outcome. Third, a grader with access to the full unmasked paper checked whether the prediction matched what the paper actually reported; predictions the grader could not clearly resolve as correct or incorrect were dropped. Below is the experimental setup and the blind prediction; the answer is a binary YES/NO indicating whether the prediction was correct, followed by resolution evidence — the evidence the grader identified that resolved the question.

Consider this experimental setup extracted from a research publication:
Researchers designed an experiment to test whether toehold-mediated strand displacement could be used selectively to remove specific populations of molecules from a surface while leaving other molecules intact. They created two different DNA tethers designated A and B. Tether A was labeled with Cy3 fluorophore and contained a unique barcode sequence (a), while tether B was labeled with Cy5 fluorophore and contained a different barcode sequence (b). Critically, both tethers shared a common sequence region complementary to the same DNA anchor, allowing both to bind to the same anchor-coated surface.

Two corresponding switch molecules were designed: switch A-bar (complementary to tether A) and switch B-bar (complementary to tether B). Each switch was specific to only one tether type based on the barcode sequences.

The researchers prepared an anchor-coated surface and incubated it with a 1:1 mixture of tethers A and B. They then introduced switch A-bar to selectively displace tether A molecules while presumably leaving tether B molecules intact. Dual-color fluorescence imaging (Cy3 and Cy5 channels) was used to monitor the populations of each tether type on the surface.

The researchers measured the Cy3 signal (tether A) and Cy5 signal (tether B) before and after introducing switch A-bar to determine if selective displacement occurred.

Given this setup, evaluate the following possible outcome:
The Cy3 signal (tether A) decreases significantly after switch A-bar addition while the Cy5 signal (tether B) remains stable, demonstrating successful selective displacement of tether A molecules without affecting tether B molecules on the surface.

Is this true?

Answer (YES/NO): YES